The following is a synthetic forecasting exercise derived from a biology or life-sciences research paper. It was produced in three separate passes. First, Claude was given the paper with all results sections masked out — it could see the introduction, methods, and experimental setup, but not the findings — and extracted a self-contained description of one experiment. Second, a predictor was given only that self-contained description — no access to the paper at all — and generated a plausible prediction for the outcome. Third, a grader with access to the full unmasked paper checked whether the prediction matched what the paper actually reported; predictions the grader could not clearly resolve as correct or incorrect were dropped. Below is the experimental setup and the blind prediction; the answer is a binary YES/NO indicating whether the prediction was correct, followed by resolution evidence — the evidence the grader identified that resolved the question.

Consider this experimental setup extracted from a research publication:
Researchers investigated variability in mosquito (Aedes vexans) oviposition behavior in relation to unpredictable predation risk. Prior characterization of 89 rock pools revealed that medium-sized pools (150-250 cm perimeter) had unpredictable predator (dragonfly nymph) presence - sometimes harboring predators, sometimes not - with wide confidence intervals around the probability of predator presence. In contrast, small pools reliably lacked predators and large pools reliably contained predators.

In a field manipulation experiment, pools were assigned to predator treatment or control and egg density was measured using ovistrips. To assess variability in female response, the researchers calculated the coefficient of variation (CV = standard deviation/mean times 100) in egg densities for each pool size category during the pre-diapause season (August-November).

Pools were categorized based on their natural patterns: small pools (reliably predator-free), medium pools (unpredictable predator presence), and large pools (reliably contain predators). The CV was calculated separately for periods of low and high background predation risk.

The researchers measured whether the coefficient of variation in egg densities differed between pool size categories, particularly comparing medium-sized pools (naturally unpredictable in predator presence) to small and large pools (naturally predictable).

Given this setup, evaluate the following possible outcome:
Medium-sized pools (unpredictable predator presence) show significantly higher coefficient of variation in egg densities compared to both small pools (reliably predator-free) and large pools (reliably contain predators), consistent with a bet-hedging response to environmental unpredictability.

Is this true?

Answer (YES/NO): NO